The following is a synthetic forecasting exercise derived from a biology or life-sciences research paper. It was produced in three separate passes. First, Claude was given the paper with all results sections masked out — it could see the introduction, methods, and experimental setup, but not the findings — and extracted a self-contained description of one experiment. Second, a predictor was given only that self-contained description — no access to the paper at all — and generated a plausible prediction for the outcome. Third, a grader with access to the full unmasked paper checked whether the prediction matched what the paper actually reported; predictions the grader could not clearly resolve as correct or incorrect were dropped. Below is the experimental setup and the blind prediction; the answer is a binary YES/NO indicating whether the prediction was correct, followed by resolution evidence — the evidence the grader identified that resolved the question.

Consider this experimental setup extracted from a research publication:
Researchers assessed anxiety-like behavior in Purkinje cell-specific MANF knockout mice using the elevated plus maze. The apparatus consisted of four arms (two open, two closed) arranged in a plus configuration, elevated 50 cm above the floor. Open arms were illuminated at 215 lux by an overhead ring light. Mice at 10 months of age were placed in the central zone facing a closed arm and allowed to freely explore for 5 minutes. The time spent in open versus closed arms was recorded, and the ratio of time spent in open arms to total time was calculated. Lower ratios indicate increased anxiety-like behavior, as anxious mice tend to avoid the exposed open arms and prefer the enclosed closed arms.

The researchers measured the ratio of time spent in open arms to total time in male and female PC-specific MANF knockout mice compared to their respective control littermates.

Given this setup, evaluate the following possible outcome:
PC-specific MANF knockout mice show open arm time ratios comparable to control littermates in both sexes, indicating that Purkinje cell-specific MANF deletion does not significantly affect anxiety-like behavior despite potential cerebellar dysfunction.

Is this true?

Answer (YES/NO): YES